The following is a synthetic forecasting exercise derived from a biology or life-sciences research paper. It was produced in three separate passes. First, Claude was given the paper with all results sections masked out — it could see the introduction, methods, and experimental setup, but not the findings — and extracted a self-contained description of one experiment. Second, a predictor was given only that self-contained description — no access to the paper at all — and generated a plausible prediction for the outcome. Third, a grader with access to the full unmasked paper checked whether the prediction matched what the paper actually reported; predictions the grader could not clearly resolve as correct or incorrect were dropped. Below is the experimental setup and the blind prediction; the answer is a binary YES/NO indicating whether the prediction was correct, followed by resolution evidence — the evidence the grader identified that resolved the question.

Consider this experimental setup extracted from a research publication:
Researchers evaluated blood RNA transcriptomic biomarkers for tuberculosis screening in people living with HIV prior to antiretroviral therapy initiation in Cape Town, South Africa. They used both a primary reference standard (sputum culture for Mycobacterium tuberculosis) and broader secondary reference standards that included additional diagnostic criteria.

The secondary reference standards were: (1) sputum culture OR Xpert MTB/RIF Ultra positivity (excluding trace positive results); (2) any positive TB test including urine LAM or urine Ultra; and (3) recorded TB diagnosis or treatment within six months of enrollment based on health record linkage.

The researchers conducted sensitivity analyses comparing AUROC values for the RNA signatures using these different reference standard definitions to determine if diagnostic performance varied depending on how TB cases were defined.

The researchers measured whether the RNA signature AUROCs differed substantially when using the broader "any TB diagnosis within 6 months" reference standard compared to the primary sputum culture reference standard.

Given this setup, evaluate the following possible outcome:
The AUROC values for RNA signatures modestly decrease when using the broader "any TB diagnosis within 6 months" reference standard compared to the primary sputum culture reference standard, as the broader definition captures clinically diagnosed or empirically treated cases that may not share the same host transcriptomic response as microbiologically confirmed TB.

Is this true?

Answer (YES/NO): NO